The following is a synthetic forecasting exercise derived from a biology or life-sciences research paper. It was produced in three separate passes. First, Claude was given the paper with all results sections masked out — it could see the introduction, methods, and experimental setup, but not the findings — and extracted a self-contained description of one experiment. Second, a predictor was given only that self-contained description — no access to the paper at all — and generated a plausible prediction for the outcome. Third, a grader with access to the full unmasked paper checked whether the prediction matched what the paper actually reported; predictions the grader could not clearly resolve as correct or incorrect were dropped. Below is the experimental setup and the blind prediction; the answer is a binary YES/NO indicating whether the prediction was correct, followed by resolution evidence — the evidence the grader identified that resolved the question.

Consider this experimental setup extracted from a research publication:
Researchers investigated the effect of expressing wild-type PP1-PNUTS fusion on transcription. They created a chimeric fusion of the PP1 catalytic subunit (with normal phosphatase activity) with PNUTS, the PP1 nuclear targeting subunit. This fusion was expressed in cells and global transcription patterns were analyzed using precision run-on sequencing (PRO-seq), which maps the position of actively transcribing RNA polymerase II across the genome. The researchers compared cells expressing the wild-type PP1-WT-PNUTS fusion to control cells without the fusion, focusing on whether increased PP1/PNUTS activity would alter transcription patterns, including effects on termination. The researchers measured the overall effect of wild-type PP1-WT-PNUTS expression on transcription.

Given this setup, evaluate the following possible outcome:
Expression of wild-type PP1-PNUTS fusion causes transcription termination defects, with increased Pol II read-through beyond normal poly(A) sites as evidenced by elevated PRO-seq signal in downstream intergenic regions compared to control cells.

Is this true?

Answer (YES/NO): NO